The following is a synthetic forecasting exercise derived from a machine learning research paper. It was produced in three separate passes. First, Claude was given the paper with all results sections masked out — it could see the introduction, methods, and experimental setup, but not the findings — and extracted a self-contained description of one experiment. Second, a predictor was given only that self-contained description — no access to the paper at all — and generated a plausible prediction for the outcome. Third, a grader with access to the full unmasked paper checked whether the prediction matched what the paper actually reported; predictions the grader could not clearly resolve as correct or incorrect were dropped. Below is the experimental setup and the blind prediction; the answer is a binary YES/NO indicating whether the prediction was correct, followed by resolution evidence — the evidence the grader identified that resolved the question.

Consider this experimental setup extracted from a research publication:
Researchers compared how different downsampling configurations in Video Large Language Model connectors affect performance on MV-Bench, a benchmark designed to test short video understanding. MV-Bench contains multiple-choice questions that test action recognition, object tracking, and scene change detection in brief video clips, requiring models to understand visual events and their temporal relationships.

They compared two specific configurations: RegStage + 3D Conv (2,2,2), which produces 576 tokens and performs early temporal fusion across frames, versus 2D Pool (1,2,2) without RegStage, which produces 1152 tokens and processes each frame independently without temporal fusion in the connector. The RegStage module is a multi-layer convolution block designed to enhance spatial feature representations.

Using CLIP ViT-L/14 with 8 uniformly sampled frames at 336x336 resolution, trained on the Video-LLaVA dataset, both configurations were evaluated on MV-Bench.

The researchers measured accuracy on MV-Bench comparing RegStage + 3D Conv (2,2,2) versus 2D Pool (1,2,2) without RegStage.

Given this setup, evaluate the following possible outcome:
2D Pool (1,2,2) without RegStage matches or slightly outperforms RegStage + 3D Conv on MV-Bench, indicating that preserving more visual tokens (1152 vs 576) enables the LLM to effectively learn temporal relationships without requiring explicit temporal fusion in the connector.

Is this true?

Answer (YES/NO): YES